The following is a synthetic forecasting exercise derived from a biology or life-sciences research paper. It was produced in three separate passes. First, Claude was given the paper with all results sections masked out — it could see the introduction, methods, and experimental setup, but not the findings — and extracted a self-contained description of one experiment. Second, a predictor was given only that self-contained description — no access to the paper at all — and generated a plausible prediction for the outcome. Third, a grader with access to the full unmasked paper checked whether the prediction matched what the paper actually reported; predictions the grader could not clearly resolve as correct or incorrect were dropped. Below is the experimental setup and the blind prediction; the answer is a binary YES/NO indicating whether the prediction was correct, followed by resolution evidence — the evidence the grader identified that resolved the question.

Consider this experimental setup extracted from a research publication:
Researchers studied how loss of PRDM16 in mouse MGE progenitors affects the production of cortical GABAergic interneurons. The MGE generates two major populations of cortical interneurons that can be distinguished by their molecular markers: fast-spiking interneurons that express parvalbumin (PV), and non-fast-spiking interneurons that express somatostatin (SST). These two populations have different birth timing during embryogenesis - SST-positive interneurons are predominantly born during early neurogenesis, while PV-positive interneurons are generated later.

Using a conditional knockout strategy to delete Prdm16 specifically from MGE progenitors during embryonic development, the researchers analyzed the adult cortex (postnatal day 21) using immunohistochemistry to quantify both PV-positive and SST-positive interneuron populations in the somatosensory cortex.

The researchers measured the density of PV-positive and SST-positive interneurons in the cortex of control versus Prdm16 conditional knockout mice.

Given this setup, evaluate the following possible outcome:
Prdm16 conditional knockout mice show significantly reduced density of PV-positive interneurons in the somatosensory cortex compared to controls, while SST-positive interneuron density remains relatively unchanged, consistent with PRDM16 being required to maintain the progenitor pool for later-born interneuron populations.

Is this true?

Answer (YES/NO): NO